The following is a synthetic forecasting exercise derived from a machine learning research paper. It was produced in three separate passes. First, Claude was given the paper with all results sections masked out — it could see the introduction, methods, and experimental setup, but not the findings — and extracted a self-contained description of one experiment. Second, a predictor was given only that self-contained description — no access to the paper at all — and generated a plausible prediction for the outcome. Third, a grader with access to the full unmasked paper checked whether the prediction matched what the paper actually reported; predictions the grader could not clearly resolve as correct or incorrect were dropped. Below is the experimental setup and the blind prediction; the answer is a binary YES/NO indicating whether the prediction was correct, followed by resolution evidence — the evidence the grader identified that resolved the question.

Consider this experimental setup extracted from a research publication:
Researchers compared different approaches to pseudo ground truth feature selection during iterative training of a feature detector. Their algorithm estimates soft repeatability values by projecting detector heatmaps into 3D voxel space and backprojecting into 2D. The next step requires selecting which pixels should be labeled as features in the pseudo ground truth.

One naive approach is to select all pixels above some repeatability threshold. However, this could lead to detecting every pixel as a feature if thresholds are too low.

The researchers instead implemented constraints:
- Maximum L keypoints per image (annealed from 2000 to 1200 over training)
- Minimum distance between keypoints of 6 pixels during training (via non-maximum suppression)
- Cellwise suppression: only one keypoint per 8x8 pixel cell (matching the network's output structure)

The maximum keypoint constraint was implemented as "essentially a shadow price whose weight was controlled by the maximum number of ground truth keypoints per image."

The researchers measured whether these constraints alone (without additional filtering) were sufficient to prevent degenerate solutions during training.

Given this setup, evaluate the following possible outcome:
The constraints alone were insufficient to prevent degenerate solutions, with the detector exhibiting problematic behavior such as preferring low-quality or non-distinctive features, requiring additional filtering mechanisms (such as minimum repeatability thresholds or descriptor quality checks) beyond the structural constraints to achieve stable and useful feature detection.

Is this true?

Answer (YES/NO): YES